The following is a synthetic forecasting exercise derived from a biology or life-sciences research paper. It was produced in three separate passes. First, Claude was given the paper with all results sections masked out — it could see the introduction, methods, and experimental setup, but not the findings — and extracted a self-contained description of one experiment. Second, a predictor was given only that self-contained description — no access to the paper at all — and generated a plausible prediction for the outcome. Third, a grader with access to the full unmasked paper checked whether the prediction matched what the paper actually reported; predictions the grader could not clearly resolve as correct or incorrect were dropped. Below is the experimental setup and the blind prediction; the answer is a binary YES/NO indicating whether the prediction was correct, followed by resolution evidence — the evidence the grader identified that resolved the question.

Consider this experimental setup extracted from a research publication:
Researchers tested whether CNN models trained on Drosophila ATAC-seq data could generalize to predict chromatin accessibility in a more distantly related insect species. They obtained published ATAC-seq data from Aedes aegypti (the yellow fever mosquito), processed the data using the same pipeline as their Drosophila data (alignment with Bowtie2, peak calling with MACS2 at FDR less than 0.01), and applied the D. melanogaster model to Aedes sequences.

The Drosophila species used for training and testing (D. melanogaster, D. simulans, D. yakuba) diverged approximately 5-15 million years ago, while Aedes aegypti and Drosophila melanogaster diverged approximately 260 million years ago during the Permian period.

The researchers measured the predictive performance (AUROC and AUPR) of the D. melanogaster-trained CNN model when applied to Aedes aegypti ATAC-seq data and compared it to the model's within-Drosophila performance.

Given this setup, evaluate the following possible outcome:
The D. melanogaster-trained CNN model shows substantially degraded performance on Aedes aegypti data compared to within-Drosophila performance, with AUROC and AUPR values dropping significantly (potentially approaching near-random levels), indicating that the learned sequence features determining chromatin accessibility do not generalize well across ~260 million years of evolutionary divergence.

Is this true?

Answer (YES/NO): NO